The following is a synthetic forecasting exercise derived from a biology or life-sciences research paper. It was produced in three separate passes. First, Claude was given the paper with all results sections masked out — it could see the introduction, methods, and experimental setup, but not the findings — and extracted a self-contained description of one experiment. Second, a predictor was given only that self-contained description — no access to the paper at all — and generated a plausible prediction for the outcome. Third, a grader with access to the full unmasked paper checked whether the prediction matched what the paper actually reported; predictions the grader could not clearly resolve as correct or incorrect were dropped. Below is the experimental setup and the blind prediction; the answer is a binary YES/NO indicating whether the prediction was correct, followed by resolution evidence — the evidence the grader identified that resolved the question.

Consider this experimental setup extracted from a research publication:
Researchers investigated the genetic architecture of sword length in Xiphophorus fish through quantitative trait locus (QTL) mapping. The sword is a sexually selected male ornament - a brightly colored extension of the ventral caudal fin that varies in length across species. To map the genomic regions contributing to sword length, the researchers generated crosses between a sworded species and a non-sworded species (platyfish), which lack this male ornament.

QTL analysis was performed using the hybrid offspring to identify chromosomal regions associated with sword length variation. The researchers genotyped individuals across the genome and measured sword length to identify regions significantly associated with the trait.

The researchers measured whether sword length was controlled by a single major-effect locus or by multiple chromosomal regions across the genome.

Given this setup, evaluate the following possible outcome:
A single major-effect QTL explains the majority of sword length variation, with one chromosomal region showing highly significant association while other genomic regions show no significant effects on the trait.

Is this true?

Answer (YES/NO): NO